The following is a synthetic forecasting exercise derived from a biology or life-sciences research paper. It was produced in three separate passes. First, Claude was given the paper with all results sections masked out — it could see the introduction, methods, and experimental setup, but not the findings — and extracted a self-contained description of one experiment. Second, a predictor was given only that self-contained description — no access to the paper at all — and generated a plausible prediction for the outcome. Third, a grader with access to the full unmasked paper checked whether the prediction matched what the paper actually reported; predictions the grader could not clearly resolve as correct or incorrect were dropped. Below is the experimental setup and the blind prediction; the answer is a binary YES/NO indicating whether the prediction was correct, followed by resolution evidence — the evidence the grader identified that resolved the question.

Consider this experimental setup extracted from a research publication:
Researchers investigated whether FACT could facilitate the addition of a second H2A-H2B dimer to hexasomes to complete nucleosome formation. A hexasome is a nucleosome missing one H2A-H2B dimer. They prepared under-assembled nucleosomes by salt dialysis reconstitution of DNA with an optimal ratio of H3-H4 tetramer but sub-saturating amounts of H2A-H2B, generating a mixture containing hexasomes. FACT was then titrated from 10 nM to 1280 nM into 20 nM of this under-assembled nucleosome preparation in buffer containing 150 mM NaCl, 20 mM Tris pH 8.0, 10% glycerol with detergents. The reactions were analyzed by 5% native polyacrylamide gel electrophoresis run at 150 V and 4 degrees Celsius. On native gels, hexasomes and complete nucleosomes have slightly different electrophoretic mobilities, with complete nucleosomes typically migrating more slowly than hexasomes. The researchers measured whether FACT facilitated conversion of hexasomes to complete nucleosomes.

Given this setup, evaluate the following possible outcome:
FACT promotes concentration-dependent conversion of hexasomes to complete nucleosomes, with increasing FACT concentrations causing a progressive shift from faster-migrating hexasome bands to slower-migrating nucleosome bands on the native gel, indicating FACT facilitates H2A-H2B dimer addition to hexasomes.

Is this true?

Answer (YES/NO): NO